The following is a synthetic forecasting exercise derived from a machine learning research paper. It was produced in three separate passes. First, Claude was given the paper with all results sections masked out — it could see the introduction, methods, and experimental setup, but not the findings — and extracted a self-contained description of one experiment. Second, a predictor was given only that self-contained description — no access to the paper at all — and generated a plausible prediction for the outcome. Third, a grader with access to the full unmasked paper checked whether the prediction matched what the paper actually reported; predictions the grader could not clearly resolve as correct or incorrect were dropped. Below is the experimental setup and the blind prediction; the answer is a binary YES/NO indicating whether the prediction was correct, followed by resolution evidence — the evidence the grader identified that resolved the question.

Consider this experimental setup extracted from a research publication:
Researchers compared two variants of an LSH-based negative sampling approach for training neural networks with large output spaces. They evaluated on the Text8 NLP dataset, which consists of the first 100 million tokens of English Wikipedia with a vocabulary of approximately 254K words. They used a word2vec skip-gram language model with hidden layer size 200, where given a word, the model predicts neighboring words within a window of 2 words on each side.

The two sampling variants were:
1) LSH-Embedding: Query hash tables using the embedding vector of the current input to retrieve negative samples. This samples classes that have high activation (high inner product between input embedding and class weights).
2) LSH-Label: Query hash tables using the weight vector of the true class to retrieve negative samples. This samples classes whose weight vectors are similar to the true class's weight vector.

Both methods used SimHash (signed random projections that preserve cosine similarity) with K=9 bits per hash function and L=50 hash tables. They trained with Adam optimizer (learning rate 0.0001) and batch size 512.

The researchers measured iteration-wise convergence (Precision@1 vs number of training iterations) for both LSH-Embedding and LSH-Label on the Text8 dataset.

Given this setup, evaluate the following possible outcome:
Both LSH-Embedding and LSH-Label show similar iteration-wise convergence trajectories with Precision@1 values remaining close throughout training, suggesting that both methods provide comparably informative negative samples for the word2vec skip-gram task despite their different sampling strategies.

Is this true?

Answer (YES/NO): YES